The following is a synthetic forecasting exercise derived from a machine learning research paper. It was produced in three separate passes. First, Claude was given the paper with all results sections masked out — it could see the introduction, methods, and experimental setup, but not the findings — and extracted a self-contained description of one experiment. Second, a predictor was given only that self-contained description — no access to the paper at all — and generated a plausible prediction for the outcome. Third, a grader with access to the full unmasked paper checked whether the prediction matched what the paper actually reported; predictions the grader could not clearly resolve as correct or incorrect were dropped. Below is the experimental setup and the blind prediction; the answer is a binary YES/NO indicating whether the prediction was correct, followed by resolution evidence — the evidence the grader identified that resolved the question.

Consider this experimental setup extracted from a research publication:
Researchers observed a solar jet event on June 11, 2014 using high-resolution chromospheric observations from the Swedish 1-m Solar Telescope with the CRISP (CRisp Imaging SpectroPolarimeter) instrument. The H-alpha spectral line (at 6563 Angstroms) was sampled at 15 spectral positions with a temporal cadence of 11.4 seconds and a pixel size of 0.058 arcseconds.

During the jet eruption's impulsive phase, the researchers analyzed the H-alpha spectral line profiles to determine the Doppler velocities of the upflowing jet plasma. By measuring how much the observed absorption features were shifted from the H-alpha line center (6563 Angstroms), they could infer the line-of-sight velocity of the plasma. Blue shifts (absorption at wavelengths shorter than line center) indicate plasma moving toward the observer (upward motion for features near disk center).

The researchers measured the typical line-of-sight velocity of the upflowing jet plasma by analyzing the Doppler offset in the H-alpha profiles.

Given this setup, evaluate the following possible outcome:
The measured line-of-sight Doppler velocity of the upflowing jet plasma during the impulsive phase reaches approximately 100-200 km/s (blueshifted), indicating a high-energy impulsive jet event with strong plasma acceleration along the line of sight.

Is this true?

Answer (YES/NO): NO